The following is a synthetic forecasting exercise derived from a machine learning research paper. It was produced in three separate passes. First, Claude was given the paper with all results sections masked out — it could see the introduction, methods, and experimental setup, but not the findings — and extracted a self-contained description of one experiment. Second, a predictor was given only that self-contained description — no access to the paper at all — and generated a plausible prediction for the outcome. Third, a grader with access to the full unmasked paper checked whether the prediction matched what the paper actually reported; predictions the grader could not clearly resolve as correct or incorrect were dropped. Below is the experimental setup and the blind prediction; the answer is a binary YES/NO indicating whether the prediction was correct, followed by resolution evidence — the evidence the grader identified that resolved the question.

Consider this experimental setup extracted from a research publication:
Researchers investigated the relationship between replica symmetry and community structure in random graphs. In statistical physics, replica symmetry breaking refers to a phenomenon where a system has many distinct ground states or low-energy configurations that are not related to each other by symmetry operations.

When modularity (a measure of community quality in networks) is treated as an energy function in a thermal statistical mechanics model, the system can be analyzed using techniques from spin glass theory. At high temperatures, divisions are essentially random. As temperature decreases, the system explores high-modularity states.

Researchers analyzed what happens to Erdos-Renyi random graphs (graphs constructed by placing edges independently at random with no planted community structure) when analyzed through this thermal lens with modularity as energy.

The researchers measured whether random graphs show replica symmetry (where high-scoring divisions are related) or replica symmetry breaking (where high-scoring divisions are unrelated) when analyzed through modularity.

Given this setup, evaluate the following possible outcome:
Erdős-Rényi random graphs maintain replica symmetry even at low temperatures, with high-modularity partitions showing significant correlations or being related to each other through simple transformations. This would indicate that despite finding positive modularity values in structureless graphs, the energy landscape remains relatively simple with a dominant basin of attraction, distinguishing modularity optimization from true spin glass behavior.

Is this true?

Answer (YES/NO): NO